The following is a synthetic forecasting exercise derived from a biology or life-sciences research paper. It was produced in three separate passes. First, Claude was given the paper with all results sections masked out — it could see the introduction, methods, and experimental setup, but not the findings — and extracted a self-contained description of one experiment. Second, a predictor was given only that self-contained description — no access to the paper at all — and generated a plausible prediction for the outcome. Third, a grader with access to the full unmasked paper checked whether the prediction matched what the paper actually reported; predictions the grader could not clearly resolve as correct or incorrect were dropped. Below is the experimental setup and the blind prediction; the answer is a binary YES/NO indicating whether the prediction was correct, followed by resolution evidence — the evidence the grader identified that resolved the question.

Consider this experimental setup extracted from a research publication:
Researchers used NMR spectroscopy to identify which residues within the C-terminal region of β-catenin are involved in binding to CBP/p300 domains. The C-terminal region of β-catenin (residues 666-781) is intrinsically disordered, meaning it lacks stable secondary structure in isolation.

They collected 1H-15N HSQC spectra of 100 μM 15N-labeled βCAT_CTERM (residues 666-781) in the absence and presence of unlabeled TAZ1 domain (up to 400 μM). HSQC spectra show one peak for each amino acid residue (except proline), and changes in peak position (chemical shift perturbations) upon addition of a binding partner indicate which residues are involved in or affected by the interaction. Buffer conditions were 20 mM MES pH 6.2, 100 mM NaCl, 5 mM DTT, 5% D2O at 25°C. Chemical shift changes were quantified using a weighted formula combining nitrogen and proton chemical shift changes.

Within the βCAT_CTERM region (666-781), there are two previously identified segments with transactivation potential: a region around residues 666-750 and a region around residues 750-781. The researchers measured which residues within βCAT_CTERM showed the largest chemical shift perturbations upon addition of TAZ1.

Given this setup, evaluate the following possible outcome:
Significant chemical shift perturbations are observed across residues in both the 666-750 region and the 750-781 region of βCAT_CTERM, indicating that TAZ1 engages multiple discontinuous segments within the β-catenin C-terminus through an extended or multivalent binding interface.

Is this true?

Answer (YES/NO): YES